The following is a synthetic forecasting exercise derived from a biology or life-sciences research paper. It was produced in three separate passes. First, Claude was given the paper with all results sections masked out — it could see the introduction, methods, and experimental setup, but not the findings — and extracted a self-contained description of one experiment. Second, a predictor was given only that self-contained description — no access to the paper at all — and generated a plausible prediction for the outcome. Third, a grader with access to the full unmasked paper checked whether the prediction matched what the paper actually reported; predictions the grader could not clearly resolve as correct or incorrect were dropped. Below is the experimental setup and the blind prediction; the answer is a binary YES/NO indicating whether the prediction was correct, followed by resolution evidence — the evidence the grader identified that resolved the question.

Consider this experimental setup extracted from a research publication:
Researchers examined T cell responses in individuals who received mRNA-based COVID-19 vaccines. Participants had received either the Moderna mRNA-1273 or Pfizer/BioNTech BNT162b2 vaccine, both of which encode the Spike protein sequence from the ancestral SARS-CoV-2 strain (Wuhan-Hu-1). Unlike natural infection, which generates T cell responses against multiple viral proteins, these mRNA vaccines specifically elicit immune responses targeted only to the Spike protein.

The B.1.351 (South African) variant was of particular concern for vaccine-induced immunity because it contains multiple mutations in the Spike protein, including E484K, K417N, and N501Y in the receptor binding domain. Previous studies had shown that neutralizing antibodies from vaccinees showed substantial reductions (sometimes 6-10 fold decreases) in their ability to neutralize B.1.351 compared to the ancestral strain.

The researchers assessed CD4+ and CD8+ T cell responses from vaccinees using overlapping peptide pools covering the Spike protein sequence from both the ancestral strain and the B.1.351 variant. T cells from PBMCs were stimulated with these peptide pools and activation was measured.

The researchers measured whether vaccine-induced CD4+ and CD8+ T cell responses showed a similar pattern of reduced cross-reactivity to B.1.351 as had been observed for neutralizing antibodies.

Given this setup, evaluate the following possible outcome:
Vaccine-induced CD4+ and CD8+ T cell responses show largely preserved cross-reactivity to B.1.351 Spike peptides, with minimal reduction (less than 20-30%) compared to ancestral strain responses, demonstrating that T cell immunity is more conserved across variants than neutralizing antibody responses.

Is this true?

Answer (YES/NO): NO